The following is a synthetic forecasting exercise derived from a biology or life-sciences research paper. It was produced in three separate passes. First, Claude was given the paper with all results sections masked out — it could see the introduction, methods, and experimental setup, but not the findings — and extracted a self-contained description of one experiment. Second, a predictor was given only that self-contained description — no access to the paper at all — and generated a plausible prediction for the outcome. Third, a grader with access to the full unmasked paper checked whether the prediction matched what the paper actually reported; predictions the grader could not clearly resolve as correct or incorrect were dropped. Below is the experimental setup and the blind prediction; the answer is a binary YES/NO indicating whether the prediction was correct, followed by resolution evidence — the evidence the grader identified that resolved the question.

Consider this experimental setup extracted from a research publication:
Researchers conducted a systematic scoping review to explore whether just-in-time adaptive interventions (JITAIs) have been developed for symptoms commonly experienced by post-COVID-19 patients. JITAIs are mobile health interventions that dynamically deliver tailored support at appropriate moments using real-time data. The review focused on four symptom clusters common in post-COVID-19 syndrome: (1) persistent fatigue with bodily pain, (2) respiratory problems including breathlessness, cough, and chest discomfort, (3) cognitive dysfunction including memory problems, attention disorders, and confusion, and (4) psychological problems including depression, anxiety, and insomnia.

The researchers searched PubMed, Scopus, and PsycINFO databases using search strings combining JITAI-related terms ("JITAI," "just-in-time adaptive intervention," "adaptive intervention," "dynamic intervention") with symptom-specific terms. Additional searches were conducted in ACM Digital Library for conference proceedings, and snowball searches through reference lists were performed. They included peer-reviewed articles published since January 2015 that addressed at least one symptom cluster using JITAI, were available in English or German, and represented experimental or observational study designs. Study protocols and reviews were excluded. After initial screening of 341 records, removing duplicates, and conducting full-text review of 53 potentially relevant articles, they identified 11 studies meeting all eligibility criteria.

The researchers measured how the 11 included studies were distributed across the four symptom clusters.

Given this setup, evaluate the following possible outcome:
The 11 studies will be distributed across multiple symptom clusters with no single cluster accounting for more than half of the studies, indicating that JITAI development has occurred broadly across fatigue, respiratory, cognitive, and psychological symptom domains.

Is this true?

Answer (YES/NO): NO